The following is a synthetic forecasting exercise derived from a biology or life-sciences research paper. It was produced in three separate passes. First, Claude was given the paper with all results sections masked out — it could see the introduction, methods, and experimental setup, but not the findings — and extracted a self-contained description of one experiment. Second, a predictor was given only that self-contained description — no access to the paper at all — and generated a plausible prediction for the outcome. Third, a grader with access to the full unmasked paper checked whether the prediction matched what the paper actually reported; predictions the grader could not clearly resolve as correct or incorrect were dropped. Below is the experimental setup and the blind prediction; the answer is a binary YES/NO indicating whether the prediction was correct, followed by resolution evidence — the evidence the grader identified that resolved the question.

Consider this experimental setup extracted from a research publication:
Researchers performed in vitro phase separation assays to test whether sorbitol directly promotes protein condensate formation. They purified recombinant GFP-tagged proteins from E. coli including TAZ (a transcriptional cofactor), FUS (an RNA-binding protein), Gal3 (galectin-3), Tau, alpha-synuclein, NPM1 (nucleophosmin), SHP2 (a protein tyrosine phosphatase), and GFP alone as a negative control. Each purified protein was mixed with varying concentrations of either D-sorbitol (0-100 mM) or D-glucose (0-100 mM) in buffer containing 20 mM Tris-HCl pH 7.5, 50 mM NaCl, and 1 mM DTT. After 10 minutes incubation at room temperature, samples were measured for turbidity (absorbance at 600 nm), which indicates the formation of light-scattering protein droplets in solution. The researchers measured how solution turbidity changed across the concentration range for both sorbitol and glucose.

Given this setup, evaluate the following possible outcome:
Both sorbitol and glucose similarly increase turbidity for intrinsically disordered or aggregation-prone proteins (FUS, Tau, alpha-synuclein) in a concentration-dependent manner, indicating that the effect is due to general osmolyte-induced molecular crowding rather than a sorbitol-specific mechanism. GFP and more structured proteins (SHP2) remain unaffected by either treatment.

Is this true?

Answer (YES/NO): NO